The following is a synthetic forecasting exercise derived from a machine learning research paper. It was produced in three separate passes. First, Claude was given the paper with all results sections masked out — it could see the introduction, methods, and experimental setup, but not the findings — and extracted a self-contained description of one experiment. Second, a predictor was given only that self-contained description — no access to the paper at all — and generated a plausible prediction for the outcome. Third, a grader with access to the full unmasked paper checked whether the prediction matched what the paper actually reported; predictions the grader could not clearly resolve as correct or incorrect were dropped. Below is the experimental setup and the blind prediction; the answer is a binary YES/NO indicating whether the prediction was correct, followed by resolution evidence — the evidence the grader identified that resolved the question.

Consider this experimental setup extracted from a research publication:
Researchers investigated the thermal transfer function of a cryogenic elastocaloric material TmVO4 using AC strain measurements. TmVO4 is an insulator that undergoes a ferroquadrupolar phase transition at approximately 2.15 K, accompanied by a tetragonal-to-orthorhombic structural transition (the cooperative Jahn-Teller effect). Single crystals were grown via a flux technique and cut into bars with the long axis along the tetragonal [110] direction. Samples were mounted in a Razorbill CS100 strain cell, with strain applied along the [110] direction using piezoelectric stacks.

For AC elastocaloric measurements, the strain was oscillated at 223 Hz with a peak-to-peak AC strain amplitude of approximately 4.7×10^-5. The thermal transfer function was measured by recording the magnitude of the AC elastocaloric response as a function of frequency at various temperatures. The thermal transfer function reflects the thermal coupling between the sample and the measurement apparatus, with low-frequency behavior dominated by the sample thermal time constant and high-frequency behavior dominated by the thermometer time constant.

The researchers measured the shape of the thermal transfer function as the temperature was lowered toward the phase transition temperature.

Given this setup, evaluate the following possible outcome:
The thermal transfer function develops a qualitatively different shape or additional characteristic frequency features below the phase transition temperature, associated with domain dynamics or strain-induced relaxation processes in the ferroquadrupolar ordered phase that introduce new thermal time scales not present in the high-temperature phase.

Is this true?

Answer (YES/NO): NO